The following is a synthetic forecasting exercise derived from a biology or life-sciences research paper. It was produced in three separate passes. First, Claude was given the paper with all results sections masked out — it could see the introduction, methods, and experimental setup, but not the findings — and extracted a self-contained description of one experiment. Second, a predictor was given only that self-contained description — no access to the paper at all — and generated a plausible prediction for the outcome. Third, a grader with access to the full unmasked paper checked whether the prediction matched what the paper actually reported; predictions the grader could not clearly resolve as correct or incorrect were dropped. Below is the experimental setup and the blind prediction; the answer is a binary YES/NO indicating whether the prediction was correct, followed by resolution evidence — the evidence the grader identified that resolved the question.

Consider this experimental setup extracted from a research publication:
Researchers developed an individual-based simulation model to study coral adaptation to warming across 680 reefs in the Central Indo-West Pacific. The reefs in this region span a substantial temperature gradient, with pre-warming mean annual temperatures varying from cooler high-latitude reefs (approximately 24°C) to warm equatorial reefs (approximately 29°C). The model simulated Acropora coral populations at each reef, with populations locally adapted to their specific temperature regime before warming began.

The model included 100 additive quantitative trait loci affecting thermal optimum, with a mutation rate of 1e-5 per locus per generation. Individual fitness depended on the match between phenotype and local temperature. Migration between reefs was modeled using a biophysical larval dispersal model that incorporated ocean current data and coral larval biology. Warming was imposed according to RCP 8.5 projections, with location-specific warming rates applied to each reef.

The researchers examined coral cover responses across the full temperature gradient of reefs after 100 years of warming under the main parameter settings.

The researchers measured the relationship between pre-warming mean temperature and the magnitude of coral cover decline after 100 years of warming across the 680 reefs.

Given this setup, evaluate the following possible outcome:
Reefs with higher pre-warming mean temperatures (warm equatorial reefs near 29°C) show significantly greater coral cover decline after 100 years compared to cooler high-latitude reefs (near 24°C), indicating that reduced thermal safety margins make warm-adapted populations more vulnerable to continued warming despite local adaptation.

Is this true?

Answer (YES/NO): NO